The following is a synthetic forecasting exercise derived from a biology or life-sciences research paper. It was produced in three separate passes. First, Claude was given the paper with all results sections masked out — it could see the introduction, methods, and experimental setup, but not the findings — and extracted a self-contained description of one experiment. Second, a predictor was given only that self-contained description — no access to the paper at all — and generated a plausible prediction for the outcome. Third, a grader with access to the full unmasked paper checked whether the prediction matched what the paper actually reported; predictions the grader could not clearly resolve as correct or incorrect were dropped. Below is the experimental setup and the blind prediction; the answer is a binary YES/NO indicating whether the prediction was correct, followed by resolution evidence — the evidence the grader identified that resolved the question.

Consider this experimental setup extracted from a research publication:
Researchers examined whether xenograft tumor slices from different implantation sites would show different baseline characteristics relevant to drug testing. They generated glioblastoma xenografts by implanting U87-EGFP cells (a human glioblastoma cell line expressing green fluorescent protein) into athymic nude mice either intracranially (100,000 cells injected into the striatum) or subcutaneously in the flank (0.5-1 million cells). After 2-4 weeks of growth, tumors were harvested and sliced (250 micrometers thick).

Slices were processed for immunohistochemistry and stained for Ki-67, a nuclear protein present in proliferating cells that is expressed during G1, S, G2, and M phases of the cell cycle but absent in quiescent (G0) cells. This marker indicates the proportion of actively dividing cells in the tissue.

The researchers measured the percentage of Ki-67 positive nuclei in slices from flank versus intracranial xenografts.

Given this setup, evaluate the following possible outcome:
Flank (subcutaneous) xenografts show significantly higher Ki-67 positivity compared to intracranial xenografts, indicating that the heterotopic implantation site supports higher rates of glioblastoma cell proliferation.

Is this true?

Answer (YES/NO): NO